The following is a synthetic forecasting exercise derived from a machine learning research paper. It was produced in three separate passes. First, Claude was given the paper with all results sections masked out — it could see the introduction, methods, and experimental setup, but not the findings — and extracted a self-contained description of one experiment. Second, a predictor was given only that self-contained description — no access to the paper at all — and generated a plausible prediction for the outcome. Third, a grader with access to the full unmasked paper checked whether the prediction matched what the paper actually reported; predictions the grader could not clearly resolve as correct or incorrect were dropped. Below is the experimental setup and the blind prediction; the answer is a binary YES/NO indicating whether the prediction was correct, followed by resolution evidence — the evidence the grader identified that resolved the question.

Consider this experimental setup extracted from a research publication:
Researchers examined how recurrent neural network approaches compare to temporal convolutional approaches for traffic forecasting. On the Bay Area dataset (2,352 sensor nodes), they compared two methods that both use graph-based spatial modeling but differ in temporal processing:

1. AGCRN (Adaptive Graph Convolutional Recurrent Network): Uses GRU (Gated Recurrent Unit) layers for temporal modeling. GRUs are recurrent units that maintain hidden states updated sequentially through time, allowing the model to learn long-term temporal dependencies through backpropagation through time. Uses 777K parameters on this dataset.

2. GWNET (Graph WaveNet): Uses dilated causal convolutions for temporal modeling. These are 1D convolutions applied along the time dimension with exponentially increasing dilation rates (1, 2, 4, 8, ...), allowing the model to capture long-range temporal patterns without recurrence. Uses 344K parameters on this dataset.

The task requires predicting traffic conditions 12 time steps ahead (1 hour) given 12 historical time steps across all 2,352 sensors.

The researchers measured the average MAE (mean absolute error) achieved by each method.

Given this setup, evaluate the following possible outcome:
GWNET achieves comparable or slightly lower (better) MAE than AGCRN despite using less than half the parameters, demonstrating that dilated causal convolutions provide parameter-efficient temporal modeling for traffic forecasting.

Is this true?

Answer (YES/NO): YES